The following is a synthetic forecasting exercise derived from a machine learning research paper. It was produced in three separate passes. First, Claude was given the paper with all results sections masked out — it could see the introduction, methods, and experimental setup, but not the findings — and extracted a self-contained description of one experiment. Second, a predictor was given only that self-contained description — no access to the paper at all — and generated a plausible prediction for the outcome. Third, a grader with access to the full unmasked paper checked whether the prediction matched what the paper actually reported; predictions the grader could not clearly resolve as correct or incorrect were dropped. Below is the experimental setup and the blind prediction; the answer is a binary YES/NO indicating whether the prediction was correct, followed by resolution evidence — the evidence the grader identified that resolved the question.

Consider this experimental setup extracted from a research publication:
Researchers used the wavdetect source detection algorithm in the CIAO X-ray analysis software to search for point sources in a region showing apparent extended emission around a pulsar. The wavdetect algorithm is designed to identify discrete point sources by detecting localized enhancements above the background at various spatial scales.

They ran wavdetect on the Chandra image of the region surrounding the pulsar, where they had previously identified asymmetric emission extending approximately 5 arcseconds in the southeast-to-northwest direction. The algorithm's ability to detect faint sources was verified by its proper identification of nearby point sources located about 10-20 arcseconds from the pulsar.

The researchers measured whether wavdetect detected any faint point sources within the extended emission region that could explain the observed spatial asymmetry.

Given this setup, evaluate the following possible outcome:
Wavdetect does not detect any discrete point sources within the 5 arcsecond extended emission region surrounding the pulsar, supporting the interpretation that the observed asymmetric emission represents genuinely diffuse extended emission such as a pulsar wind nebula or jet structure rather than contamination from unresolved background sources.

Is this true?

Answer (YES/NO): YES